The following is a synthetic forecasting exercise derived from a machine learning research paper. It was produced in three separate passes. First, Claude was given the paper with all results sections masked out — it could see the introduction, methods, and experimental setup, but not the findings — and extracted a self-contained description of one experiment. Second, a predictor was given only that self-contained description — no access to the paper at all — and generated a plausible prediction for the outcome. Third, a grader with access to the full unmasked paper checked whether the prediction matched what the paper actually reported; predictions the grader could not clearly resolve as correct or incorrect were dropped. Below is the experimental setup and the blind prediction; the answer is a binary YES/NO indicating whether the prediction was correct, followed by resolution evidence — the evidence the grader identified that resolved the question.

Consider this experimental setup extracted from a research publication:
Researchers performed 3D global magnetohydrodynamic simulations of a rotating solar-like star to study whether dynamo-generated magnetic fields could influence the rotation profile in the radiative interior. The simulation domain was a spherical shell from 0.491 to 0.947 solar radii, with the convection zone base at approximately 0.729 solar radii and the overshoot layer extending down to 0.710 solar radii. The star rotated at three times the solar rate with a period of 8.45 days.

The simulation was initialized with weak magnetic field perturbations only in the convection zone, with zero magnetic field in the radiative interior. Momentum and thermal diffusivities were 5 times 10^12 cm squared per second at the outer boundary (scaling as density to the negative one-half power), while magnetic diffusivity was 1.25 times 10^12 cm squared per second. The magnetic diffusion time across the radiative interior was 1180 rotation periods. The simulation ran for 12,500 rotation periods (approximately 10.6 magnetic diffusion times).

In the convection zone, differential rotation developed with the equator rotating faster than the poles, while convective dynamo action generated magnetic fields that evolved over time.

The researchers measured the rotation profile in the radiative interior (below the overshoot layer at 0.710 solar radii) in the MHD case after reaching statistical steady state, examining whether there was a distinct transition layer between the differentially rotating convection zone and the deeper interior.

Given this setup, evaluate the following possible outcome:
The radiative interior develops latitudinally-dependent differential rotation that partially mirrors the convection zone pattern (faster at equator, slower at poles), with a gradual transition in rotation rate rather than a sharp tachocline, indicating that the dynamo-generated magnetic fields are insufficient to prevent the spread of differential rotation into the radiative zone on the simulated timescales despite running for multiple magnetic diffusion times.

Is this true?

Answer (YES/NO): NO